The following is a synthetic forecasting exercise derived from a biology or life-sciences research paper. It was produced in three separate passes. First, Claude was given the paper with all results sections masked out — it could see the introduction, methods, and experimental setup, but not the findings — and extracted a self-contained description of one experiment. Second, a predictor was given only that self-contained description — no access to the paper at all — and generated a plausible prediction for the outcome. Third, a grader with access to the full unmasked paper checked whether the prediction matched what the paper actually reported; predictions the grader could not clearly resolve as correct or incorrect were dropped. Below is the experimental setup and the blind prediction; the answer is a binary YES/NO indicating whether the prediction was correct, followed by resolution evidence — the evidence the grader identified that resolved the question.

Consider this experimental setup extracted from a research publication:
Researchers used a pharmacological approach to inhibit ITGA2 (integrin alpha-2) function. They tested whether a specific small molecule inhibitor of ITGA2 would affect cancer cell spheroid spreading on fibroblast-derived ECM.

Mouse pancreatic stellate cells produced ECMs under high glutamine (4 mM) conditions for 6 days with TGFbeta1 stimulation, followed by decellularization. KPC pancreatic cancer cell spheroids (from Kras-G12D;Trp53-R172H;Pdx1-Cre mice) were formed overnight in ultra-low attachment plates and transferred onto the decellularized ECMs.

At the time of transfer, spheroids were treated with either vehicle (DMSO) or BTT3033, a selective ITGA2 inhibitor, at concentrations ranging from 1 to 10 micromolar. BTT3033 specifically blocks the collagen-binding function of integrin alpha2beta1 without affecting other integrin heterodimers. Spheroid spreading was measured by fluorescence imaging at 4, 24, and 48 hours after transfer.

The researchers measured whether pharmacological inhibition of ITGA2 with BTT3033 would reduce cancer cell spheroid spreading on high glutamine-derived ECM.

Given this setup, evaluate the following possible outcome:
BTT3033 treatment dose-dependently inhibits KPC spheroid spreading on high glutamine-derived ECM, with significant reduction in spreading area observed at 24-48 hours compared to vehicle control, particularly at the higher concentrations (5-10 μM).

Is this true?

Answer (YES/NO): NO